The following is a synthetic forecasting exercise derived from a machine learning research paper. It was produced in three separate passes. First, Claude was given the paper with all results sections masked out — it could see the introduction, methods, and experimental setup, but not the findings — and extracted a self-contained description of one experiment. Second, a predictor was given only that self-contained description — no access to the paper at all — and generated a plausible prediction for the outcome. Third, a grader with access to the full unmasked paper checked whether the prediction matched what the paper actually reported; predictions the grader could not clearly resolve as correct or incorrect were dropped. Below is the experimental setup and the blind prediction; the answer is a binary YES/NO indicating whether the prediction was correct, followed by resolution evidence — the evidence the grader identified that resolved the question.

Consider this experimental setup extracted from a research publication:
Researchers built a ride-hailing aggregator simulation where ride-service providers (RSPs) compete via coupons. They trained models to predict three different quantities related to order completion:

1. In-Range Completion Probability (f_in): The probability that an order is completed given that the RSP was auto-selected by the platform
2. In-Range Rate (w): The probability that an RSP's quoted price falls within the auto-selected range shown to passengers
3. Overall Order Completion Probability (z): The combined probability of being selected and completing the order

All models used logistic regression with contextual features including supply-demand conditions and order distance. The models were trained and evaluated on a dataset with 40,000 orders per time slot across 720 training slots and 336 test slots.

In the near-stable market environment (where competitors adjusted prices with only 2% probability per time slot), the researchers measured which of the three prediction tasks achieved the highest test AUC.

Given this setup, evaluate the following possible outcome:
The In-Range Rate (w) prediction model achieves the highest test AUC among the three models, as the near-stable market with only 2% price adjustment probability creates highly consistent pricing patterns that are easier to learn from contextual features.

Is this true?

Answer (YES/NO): YES